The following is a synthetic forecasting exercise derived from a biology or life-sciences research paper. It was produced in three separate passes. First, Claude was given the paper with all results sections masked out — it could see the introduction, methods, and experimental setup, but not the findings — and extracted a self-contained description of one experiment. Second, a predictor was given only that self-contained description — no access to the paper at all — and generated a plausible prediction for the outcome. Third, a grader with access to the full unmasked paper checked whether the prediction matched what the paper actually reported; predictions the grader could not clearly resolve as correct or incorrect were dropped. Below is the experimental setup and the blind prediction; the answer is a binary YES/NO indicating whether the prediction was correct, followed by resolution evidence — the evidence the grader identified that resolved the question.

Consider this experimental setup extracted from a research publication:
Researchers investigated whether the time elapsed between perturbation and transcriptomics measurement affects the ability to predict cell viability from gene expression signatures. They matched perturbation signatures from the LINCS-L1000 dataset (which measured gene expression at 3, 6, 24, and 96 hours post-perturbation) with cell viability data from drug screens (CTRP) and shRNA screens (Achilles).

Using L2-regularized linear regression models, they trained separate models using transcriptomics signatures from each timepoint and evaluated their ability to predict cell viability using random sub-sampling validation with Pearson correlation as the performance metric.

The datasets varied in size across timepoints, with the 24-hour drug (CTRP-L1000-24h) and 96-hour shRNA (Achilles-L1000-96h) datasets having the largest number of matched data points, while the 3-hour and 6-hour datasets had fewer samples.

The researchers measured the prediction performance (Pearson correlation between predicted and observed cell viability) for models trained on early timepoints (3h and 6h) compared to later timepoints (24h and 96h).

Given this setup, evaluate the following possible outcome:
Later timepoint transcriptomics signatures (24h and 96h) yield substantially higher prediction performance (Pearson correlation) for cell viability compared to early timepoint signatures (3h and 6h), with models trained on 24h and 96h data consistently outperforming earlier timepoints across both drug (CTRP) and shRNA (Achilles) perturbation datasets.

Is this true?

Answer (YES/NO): YES